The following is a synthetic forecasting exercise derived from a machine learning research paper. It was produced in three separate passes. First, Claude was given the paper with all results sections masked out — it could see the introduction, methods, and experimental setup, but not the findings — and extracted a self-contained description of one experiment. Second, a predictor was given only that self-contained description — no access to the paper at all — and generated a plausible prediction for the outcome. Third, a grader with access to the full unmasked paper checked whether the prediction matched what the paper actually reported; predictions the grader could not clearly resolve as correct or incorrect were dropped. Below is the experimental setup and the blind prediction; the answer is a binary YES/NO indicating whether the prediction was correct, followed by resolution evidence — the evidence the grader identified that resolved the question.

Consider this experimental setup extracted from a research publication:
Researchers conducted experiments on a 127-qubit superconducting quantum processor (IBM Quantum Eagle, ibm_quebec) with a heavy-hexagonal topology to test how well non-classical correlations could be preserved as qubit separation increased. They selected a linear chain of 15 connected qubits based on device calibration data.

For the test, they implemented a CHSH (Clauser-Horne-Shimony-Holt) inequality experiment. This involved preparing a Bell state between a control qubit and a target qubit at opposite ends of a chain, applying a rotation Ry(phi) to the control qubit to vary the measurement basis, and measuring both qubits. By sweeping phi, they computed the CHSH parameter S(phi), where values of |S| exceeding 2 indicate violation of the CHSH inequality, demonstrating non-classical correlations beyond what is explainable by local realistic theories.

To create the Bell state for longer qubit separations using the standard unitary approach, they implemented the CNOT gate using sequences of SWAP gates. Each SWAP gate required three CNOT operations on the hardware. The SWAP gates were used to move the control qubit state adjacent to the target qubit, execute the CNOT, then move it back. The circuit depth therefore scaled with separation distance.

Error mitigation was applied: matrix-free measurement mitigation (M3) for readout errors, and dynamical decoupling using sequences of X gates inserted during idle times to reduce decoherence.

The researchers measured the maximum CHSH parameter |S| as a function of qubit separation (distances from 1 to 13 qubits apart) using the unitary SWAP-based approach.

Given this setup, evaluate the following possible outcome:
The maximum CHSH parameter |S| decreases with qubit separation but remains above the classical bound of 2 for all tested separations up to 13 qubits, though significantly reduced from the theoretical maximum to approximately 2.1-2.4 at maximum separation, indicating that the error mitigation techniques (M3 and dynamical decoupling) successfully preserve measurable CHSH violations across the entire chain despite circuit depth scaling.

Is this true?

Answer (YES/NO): NO